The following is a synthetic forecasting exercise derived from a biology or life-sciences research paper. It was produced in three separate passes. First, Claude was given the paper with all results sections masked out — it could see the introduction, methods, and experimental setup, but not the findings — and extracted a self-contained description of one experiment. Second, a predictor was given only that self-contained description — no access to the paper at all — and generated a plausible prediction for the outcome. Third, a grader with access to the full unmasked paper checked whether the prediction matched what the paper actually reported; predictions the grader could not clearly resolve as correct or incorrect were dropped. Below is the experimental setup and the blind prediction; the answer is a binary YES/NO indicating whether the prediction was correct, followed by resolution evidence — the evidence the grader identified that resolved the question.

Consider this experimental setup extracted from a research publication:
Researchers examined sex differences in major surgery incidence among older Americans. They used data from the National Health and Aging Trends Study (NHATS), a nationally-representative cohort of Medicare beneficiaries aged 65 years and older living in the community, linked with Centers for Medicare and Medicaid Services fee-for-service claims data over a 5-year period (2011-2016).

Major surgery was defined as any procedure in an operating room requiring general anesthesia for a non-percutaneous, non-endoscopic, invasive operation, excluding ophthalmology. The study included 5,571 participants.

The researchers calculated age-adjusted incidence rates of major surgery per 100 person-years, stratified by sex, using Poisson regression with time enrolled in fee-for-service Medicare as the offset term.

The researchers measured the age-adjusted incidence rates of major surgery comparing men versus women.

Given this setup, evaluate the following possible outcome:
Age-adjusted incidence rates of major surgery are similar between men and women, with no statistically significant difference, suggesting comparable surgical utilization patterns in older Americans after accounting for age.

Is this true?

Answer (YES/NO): YES